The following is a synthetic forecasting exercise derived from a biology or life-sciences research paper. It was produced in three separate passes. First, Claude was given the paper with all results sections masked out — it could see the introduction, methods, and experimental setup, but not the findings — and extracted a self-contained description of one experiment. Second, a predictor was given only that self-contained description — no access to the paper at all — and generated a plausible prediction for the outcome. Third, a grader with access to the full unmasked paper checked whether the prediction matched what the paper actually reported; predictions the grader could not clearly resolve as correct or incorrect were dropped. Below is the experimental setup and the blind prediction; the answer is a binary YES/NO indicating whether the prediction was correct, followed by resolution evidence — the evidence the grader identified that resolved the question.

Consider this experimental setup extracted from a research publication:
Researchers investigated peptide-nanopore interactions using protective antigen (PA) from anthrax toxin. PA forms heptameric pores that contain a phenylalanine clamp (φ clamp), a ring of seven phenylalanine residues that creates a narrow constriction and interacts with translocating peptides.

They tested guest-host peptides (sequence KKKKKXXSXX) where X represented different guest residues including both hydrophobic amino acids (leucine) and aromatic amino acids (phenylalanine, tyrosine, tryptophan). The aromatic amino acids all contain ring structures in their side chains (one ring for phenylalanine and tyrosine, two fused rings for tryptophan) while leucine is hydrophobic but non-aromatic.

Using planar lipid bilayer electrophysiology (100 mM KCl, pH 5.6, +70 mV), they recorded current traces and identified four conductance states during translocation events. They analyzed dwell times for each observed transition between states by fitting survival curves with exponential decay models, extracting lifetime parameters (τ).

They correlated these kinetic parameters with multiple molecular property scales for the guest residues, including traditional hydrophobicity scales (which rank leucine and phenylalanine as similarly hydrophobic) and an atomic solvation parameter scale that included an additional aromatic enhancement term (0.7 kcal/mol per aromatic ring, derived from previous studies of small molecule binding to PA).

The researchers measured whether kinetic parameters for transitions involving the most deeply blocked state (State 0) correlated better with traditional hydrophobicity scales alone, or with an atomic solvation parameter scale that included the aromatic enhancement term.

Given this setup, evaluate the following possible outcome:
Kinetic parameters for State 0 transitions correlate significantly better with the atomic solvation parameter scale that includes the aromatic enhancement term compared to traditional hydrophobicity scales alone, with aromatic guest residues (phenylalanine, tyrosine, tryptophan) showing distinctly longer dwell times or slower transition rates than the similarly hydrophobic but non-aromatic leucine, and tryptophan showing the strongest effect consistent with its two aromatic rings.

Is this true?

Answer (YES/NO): NO